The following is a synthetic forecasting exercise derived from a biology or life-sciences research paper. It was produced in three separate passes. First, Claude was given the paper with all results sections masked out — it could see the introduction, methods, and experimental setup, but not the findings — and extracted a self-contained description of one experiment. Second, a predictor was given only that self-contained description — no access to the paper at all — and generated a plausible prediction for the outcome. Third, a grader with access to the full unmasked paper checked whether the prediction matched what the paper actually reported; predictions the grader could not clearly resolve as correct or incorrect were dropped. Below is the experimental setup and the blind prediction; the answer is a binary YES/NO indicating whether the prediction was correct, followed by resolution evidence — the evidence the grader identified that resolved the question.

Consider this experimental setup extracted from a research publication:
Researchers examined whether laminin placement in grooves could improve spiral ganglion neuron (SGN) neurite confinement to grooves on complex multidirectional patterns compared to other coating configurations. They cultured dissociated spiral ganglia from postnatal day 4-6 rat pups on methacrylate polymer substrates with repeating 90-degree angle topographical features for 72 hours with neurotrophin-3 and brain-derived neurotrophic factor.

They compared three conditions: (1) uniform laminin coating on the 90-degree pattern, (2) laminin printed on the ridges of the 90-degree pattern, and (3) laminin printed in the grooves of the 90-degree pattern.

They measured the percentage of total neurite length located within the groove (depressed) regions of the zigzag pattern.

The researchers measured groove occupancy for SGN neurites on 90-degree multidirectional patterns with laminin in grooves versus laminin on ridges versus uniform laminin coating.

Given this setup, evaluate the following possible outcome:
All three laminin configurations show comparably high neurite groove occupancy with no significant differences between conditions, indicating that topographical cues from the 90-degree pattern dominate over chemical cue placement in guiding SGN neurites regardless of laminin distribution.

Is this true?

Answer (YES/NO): NO